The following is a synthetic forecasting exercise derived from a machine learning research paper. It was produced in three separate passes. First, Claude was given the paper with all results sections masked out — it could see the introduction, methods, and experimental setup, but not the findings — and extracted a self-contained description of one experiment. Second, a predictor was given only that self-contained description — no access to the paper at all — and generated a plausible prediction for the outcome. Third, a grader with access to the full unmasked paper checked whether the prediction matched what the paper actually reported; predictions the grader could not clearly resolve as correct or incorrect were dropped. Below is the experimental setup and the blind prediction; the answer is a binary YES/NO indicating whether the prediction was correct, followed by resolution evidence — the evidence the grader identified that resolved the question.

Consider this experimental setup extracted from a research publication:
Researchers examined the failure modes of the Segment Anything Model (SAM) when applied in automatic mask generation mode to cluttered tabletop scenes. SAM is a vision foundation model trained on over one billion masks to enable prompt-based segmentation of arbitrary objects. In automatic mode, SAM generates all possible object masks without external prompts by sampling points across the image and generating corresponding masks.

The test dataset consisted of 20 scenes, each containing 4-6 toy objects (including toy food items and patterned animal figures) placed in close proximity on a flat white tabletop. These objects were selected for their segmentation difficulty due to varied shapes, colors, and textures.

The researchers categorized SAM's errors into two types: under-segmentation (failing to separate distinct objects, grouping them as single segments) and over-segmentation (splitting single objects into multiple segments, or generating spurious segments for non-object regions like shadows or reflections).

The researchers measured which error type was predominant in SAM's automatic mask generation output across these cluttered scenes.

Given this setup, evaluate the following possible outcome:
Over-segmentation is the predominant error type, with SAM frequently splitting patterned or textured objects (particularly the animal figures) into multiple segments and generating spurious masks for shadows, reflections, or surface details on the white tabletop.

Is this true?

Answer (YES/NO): YES